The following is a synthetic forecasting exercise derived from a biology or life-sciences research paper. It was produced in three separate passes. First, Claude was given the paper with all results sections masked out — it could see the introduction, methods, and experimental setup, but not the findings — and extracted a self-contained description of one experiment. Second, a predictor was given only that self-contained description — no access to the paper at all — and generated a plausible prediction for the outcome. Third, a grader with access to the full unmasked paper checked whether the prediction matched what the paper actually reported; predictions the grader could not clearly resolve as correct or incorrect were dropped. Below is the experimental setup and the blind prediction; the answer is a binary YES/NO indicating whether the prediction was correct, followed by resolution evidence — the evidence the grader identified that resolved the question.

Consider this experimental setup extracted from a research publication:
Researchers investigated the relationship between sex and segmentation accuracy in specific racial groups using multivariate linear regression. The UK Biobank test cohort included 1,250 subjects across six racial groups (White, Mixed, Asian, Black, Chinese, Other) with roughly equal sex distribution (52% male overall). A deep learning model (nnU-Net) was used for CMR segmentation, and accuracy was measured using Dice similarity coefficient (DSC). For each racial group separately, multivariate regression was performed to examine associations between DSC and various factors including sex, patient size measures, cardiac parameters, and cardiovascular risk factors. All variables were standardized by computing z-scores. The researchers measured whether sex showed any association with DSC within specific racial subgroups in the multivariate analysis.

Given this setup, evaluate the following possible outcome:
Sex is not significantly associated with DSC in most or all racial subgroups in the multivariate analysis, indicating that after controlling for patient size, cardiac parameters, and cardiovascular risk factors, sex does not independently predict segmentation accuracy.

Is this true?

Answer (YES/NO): NO